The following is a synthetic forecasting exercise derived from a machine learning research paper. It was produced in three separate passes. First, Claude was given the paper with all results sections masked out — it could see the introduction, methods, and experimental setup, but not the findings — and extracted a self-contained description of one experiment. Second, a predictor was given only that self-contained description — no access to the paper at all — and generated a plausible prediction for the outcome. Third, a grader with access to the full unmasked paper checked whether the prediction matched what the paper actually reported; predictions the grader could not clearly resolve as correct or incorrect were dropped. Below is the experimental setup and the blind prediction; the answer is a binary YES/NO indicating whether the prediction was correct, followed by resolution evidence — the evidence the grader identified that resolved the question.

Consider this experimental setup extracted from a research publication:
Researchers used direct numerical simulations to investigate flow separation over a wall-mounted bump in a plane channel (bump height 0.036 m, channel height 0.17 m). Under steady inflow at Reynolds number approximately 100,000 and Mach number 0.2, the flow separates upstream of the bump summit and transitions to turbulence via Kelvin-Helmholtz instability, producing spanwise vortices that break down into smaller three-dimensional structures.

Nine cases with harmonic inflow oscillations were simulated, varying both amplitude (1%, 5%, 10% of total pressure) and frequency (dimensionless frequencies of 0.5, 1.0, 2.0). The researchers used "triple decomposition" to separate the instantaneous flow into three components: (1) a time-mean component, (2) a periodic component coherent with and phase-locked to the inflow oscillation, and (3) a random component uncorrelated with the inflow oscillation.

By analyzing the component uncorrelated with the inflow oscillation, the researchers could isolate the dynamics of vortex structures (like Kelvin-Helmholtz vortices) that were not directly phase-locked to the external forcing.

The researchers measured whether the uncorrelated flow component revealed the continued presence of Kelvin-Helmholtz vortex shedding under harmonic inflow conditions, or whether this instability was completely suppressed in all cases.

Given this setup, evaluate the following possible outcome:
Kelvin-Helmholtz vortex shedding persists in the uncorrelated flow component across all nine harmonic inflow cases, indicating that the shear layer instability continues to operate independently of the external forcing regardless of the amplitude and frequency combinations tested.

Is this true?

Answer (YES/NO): NO